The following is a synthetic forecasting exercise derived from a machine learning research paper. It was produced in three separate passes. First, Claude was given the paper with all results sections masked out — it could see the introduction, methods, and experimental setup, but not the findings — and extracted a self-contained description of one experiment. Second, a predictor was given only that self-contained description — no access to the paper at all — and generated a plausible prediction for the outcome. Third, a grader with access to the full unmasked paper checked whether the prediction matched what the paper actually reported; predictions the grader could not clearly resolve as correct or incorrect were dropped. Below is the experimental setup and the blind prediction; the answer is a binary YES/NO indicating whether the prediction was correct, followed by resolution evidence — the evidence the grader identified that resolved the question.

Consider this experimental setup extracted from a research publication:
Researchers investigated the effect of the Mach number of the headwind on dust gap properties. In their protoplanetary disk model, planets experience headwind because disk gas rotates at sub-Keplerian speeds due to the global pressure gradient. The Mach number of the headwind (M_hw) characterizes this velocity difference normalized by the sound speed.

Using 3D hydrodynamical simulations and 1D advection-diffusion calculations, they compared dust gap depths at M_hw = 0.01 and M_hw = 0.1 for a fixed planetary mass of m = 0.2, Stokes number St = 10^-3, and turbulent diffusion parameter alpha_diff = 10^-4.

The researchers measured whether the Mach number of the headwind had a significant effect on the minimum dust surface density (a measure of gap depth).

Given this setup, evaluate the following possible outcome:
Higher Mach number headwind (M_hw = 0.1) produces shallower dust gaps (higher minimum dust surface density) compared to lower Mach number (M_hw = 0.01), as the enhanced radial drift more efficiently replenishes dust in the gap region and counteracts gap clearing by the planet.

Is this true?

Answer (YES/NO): NO